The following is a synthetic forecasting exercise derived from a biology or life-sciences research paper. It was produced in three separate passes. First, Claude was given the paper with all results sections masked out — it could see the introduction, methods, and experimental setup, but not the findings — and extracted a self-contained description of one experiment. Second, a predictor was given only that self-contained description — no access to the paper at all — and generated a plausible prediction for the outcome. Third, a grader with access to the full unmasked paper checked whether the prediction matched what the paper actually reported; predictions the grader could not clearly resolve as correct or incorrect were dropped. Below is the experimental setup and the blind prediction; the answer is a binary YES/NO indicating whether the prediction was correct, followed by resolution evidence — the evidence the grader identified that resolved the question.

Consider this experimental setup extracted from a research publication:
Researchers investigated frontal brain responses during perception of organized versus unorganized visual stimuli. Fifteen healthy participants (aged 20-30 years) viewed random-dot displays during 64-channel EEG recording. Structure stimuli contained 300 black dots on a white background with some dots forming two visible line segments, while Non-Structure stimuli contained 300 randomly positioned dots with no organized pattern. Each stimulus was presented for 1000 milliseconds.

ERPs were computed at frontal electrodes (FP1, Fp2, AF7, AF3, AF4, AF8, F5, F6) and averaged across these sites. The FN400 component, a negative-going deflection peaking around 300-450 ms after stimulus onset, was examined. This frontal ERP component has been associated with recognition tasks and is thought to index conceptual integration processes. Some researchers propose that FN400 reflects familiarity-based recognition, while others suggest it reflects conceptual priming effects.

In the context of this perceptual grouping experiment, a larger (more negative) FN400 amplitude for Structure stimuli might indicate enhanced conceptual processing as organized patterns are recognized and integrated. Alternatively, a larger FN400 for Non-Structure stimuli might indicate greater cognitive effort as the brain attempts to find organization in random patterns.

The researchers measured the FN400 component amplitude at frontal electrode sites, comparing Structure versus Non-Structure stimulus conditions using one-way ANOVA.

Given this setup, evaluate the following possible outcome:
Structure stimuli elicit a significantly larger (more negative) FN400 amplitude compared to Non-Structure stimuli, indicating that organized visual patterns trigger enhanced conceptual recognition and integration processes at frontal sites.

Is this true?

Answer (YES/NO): YES